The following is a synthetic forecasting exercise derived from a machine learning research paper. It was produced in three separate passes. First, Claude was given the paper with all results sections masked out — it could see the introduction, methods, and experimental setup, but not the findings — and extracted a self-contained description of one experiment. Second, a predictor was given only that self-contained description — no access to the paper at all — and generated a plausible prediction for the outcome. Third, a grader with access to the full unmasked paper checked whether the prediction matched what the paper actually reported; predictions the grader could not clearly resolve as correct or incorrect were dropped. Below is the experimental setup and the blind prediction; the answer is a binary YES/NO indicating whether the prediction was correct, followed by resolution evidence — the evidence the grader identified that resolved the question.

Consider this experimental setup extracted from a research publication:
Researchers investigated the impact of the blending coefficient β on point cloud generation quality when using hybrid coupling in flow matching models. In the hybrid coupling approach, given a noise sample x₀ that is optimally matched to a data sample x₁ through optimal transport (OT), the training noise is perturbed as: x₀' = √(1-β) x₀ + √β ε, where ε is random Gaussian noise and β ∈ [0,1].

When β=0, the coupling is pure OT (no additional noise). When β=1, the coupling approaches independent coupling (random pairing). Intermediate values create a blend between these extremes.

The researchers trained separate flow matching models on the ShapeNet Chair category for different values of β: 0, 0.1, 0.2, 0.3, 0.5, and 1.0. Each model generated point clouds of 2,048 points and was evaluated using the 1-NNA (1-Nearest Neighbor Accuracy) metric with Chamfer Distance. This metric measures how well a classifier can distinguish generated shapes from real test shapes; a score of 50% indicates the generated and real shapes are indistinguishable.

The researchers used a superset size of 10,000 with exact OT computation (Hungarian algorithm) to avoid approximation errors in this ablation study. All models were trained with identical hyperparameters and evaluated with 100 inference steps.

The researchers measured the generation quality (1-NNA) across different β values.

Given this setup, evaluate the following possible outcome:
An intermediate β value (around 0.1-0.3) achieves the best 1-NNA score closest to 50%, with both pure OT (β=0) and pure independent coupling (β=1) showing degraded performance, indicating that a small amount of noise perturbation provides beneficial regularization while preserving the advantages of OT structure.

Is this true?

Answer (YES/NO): YES